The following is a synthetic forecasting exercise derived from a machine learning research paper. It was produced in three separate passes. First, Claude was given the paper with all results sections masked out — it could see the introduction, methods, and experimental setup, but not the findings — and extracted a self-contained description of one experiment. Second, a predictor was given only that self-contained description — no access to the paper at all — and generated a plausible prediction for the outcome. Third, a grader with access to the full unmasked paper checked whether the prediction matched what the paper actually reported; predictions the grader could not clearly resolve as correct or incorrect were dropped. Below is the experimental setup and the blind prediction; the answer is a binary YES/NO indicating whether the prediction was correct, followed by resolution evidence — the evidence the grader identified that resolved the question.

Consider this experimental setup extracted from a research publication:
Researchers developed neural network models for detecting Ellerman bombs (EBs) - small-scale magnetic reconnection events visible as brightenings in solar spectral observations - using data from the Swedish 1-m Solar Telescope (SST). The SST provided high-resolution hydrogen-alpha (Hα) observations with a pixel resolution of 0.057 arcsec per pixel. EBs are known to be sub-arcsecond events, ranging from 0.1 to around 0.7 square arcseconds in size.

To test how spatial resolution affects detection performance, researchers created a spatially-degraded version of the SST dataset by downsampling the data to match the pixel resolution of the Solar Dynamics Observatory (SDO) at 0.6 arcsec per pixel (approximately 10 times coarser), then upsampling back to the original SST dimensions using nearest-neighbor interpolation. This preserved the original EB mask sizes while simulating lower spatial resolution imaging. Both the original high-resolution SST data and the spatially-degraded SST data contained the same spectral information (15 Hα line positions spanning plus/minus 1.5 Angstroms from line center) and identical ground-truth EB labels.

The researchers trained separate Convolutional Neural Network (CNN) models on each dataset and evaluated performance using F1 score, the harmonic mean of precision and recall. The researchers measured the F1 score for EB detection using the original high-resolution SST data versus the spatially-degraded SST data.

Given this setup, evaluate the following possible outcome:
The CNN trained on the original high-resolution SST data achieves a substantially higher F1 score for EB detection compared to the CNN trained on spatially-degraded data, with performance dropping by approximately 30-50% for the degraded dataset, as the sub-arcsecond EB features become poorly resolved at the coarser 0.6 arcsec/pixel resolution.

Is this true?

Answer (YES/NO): NO